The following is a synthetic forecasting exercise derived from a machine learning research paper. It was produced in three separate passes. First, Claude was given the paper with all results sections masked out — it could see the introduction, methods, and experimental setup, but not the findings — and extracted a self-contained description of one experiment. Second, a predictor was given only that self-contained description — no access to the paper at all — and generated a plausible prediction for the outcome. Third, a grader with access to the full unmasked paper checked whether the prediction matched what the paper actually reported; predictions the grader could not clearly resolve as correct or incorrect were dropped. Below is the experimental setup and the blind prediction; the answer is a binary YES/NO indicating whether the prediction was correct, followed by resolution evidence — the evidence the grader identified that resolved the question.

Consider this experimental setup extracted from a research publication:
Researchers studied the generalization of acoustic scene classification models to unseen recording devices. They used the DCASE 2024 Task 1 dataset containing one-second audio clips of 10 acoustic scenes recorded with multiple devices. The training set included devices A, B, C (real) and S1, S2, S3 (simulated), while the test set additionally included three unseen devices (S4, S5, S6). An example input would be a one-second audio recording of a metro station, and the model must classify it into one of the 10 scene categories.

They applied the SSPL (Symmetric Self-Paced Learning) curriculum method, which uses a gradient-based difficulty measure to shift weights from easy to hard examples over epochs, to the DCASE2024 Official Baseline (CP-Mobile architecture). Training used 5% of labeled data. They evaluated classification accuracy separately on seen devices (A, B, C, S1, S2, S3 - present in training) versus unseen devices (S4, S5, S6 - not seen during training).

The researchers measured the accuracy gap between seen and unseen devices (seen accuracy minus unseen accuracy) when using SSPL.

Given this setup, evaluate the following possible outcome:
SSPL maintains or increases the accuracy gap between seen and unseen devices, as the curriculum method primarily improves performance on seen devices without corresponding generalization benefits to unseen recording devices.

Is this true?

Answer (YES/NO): NO